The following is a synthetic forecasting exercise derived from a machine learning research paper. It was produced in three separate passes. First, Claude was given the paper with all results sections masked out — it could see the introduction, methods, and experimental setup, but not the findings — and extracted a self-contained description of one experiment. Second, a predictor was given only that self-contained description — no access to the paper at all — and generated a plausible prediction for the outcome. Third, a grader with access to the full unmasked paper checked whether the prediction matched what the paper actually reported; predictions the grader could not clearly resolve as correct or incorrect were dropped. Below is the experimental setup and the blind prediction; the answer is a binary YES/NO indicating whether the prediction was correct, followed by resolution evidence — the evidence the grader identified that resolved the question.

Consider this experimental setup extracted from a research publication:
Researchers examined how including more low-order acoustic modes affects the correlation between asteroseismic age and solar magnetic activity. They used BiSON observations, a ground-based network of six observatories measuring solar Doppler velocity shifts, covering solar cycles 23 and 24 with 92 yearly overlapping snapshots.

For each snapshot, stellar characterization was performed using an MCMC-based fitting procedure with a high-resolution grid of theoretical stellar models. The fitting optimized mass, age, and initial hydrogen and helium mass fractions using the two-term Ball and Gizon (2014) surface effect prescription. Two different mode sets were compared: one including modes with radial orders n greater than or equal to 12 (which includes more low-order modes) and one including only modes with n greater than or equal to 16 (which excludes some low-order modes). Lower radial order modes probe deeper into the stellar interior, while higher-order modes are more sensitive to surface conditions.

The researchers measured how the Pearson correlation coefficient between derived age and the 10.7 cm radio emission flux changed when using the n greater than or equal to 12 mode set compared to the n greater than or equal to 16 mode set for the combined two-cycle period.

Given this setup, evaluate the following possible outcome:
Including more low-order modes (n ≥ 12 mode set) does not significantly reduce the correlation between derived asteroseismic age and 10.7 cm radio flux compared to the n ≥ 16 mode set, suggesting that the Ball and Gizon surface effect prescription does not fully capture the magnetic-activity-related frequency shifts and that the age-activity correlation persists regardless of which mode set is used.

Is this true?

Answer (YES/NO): YES